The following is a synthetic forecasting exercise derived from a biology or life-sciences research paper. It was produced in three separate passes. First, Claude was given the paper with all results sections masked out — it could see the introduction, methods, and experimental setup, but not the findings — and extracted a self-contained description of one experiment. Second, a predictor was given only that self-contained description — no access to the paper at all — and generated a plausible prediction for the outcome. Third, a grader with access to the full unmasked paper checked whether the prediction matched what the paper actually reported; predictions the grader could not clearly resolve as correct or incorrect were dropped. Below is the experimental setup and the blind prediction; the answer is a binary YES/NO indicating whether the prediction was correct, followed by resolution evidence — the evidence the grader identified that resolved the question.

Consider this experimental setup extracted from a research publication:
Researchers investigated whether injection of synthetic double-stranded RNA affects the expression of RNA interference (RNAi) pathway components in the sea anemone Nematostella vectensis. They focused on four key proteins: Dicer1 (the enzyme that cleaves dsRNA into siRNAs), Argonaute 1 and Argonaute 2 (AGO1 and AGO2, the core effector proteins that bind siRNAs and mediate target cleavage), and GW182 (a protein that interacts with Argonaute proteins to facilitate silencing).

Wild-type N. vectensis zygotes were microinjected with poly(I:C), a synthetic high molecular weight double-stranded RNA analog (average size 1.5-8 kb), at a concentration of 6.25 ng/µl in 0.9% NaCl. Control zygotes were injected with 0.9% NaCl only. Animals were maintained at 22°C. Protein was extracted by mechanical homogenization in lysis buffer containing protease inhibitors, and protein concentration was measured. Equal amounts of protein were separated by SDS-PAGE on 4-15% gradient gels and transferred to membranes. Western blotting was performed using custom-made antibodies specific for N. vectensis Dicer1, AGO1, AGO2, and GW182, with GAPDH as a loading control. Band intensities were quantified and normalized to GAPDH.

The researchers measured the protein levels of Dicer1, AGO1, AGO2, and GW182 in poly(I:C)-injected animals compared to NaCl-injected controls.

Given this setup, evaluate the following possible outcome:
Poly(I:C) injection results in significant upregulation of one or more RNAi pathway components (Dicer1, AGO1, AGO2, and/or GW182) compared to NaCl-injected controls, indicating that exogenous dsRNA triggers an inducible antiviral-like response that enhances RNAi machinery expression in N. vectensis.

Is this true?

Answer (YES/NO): YES